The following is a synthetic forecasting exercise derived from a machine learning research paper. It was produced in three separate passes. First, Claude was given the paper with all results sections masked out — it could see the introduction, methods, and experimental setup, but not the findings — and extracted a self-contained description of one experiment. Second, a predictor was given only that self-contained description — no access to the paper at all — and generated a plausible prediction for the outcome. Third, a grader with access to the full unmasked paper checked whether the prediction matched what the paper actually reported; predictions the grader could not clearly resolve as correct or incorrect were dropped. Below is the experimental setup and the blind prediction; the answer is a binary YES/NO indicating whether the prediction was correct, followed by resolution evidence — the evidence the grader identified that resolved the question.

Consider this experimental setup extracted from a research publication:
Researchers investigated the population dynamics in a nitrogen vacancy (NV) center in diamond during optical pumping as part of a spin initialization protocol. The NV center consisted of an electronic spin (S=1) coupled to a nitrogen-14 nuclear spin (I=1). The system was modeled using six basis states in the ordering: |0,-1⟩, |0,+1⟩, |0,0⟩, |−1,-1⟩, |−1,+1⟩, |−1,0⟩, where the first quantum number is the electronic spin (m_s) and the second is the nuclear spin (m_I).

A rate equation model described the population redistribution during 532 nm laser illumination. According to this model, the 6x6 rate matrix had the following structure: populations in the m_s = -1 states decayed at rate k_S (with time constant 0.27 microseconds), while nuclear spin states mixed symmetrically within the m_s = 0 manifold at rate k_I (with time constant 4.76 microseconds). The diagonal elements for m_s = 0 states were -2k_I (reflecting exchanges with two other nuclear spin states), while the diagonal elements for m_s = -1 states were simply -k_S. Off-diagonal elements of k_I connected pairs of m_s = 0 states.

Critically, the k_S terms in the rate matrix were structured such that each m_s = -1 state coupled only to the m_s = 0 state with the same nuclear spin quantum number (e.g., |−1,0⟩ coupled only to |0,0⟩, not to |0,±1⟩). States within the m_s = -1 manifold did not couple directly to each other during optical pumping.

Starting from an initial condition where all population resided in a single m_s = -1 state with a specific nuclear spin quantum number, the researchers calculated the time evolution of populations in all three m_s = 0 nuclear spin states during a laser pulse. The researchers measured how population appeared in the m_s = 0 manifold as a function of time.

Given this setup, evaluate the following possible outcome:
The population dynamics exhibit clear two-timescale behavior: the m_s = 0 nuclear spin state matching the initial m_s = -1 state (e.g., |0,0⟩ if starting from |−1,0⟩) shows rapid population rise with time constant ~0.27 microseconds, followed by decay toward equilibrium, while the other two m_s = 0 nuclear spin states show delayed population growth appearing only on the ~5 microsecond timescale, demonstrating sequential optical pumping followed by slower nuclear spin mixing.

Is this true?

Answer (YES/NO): YES